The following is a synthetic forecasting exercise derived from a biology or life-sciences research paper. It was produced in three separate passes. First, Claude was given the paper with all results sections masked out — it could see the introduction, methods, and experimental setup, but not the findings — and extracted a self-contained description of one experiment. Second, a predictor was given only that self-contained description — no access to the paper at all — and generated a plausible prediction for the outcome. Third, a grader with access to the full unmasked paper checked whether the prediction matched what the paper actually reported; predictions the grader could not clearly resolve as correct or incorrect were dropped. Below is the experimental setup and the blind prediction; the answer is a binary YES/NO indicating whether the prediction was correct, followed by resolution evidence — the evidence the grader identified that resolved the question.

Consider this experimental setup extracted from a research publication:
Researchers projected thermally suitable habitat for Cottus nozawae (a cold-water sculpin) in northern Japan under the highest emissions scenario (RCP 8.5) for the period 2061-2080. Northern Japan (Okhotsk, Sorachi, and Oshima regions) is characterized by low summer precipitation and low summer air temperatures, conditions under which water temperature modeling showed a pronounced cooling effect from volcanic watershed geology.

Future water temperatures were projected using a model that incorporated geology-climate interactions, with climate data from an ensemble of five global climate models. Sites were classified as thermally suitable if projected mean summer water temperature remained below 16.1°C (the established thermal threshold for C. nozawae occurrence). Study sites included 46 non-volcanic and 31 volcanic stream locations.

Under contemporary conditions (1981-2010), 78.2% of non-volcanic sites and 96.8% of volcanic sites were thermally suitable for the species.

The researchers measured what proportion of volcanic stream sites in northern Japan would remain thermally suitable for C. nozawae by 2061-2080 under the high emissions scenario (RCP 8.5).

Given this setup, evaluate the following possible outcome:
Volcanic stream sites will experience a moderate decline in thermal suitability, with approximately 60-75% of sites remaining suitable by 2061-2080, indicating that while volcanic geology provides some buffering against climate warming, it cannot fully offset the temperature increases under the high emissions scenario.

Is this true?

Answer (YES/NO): YES